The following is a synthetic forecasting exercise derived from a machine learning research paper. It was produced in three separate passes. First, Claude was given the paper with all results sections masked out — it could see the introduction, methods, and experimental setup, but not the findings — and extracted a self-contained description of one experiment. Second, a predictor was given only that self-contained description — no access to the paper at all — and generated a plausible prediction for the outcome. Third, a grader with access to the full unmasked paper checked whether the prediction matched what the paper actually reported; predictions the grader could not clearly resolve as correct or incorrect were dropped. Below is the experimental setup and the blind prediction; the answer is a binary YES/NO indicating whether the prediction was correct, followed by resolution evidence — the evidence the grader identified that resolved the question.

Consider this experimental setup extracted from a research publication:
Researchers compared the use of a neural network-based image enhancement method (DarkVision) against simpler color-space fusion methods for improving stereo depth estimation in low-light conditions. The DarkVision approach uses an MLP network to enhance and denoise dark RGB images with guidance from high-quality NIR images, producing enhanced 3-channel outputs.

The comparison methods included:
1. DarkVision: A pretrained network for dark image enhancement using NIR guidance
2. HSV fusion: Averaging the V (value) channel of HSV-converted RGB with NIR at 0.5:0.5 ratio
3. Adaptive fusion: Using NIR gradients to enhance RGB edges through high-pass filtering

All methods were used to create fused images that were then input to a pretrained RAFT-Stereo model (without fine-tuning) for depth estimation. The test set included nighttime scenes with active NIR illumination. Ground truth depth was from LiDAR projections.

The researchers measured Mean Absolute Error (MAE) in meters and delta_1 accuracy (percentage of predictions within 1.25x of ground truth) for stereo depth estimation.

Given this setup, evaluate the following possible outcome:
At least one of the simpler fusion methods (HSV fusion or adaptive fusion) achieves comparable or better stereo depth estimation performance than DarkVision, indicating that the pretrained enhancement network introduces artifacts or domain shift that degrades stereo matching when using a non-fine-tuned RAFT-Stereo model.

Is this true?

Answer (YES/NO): YES